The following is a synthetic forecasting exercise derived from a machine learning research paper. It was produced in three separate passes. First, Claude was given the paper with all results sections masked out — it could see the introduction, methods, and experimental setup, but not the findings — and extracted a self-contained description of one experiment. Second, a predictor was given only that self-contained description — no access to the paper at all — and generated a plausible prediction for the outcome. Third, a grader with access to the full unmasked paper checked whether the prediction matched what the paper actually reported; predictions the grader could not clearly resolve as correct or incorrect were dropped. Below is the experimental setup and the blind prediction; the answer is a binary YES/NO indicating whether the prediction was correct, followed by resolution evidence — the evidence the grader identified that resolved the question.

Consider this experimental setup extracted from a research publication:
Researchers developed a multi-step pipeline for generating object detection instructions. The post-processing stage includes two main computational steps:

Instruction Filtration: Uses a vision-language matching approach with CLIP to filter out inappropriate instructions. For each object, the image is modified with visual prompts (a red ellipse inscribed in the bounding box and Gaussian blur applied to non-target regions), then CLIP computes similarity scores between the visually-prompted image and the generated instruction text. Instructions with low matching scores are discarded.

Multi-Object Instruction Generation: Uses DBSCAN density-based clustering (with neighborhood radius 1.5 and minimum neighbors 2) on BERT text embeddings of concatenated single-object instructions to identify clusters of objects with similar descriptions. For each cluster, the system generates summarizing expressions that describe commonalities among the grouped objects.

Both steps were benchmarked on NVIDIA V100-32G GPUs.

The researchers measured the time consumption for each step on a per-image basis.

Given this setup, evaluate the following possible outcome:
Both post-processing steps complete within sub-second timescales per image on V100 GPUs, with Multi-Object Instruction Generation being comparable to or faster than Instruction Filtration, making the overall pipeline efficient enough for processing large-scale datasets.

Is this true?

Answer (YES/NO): YES